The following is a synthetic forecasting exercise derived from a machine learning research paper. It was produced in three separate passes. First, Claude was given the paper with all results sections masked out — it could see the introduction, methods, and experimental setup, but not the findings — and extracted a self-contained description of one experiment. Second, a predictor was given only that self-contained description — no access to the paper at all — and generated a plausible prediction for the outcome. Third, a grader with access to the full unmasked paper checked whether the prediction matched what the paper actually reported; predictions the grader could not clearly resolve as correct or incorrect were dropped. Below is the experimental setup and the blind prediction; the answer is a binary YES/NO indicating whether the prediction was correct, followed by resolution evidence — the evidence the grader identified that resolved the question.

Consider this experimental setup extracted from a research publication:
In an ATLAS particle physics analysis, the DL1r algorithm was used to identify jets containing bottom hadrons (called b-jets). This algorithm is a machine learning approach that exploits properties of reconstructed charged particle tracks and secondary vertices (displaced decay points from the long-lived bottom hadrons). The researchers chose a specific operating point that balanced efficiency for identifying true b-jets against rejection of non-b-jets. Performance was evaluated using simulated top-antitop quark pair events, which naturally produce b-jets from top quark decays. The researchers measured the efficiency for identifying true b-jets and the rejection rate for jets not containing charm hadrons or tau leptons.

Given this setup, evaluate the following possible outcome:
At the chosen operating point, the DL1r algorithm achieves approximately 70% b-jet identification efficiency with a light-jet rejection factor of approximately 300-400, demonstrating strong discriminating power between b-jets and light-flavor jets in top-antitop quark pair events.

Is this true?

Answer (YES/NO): NO